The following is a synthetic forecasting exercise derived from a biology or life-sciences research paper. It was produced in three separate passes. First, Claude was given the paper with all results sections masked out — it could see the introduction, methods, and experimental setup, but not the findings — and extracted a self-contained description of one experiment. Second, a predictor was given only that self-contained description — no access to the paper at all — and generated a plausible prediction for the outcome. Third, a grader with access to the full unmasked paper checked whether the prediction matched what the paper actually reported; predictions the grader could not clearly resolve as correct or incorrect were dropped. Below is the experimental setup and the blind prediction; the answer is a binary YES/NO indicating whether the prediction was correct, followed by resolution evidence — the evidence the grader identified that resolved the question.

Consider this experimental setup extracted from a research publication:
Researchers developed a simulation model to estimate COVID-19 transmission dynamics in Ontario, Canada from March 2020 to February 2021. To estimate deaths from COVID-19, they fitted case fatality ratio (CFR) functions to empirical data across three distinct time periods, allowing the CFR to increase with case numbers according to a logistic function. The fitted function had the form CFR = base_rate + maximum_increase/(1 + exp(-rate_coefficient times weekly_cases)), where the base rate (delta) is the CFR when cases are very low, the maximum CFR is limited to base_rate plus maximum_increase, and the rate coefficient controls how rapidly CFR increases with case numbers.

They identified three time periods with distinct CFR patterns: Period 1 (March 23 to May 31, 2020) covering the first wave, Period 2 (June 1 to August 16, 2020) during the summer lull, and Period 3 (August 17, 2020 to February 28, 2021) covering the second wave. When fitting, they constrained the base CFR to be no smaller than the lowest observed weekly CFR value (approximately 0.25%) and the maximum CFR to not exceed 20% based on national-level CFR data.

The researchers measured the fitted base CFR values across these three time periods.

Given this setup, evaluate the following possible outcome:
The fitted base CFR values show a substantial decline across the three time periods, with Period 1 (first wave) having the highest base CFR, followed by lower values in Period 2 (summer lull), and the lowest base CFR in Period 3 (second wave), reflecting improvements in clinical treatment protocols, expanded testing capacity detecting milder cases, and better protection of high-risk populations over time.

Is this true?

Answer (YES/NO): NO